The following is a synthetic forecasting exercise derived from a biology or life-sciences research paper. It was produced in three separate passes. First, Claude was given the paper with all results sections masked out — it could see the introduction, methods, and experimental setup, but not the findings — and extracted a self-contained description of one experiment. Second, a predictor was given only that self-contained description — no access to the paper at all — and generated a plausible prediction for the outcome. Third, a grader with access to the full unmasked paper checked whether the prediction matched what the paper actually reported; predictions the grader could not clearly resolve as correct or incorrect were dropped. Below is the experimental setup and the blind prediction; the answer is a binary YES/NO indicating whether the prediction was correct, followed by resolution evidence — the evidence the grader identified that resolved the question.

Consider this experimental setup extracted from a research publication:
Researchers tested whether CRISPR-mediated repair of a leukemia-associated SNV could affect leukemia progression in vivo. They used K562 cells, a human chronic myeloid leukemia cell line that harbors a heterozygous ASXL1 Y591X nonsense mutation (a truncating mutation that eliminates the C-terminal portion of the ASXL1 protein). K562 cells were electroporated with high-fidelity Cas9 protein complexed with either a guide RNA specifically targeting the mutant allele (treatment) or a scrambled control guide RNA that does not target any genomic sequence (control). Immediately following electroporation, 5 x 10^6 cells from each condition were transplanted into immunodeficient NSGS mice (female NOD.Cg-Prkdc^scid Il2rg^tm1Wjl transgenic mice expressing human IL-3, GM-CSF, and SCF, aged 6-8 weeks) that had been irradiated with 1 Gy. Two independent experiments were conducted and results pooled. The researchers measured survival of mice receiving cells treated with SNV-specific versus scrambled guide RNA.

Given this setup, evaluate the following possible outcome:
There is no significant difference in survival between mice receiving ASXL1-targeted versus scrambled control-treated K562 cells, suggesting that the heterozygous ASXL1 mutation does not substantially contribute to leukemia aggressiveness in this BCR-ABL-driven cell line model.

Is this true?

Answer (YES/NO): NO